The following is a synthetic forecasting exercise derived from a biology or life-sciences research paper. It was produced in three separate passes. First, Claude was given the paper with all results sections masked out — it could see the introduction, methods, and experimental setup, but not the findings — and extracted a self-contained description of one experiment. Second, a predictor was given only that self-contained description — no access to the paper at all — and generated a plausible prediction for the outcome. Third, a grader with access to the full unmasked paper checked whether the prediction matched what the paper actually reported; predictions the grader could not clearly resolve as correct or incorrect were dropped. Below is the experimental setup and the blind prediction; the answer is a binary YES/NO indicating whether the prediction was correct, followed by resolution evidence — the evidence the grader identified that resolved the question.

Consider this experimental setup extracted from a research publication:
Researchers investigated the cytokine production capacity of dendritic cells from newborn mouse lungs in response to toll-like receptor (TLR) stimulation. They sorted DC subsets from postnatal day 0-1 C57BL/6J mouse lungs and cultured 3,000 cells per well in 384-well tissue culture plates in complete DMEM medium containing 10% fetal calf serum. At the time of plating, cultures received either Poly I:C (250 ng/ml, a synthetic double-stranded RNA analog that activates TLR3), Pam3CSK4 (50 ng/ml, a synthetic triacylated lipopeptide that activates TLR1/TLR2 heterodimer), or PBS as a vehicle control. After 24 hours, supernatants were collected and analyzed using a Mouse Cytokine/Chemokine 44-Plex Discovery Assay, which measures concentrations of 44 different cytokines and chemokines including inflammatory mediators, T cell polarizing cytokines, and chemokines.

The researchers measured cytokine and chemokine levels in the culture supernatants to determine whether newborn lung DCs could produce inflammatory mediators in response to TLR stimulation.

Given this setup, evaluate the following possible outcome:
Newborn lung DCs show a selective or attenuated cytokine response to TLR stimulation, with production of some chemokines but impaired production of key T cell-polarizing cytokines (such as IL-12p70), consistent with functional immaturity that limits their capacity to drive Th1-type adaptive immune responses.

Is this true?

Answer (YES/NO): NO